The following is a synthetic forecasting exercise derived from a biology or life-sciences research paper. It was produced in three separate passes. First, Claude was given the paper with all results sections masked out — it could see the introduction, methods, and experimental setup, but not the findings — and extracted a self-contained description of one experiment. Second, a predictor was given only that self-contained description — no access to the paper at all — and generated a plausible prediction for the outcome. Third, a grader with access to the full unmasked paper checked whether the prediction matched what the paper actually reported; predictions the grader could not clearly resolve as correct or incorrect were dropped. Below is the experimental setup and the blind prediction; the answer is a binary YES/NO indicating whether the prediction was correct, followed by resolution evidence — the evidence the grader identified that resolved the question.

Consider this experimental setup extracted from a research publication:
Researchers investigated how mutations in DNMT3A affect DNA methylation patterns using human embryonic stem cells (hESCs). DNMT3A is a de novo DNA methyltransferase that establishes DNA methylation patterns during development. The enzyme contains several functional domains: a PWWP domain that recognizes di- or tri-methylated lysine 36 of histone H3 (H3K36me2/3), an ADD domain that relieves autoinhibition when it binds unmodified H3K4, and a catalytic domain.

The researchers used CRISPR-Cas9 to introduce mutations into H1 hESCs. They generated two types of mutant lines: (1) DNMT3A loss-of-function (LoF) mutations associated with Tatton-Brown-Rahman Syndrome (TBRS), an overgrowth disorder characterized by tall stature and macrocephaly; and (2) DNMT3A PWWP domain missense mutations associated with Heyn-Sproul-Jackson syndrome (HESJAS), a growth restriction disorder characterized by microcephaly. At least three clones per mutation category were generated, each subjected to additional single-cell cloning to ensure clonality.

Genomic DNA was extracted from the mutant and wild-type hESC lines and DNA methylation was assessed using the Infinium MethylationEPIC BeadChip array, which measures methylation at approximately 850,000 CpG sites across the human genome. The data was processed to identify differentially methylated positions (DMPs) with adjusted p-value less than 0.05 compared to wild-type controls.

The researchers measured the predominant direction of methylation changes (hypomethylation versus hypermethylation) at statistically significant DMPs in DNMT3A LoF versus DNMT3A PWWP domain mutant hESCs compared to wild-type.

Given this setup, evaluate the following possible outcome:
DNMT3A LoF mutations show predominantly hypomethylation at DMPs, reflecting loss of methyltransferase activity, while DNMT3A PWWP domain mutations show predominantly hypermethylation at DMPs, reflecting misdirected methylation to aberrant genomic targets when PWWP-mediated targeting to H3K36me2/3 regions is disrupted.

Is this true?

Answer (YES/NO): YES